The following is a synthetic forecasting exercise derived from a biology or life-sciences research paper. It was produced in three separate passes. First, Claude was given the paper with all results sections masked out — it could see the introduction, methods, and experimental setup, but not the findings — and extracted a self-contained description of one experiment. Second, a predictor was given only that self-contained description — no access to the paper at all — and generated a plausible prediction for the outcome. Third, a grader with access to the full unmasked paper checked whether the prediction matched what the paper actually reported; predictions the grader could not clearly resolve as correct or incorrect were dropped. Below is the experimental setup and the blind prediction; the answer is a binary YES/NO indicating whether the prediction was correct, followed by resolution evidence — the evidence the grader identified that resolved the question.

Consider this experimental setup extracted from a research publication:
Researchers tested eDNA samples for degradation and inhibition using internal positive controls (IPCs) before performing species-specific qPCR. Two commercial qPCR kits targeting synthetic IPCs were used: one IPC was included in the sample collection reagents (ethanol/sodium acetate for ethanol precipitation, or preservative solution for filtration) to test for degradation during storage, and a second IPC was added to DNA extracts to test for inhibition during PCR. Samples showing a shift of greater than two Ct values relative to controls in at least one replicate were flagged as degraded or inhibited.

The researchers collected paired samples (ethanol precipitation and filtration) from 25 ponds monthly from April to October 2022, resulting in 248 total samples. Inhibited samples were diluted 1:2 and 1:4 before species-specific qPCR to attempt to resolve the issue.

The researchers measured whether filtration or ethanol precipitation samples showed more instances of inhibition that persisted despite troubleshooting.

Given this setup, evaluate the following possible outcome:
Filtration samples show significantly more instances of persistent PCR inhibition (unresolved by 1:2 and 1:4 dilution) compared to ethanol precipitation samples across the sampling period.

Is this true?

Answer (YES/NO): NO